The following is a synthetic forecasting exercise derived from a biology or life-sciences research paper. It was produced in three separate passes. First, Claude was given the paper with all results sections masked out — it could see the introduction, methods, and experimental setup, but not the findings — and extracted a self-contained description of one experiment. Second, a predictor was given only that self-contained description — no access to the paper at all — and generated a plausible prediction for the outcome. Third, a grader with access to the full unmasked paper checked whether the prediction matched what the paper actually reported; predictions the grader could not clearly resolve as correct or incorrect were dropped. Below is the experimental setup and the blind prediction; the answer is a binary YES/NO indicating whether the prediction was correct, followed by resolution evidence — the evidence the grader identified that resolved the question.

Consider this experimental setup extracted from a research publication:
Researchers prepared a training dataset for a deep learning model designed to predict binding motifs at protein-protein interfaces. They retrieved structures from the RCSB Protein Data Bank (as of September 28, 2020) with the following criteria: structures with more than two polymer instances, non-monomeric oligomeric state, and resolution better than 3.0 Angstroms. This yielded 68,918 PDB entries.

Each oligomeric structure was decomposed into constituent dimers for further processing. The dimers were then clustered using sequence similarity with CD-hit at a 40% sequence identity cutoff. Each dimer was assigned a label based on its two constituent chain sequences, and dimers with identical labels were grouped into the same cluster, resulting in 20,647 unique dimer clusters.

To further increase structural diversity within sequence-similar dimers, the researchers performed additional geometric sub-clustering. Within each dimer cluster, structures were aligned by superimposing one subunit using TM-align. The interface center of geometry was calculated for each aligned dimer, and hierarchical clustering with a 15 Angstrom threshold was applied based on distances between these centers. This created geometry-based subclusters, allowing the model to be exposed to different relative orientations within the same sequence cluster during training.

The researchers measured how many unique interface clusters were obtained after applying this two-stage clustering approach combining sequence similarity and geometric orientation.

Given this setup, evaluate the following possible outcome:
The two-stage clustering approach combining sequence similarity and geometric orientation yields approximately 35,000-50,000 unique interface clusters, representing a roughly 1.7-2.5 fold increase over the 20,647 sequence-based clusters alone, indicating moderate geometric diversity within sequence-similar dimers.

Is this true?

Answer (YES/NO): YES